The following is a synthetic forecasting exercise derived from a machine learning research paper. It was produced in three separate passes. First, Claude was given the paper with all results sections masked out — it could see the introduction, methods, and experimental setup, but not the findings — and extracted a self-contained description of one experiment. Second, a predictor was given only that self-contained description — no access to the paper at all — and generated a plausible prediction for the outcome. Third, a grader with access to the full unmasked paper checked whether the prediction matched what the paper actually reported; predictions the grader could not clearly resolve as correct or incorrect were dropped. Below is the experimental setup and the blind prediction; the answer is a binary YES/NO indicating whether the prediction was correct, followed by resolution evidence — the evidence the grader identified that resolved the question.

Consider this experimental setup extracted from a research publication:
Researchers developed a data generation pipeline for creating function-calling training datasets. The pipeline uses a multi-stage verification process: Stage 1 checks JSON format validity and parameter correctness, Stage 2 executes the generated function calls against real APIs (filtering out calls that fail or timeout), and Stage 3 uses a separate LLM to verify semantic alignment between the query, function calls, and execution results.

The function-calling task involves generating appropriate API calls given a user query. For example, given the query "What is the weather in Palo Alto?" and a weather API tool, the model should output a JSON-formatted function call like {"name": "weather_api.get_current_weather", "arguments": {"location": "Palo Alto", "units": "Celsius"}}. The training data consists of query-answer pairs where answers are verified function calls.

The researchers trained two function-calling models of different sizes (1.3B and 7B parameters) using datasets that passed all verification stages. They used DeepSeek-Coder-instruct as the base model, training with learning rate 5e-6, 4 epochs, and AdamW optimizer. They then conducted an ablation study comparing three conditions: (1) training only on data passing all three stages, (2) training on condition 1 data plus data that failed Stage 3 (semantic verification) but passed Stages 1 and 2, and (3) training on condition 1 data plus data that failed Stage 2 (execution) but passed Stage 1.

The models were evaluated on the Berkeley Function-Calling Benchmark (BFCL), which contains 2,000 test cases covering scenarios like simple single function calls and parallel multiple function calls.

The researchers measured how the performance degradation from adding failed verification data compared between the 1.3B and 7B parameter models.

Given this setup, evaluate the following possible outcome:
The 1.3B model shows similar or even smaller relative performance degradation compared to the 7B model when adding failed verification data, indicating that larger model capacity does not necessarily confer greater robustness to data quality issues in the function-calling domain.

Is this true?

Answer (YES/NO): NO